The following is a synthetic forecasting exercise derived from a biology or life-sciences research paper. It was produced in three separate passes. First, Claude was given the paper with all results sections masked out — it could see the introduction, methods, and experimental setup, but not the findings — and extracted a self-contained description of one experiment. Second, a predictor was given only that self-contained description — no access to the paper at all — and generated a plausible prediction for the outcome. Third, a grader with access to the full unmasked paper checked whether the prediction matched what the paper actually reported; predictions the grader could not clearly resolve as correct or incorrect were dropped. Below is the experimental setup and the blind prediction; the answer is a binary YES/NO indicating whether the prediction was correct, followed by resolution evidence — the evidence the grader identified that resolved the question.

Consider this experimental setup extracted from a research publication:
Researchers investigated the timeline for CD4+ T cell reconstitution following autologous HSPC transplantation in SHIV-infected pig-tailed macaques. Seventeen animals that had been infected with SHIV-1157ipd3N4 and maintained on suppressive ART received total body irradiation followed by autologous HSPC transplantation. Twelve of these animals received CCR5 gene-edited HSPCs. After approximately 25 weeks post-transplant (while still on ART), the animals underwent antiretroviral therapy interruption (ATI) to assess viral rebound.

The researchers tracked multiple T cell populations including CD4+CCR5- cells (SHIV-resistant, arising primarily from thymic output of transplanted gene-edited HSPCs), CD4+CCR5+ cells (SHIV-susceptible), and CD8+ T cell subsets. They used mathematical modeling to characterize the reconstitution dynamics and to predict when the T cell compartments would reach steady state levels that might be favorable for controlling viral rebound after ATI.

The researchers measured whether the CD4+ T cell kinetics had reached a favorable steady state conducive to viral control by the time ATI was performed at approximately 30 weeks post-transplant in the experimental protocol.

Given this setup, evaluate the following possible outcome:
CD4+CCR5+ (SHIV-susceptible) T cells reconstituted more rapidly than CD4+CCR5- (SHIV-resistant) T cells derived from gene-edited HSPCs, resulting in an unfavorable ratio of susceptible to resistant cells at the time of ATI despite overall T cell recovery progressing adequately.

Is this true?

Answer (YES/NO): YES